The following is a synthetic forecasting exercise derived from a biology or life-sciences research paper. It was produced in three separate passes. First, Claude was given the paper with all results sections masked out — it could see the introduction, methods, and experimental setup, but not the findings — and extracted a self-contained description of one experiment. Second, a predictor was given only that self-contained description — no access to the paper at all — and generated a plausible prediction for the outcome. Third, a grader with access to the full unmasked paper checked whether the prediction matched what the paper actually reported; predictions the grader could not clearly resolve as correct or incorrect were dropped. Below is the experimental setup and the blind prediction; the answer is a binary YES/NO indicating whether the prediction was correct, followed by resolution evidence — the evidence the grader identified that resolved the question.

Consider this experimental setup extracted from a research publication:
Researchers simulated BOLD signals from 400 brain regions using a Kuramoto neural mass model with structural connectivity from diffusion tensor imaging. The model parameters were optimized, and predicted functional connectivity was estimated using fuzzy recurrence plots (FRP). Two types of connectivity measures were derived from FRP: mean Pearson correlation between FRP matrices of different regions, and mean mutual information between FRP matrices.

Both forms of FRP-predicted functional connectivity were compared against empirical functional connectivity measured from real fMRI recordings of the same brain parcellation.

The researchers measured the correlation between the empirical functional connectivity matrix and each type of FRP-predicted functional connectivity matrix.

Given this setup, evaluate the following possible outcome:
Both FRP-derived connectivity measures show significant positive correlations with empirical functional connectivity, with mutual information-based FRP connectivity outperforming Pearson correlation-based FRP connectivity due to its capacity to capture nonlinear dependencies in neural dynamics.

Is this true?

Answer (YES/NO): YES